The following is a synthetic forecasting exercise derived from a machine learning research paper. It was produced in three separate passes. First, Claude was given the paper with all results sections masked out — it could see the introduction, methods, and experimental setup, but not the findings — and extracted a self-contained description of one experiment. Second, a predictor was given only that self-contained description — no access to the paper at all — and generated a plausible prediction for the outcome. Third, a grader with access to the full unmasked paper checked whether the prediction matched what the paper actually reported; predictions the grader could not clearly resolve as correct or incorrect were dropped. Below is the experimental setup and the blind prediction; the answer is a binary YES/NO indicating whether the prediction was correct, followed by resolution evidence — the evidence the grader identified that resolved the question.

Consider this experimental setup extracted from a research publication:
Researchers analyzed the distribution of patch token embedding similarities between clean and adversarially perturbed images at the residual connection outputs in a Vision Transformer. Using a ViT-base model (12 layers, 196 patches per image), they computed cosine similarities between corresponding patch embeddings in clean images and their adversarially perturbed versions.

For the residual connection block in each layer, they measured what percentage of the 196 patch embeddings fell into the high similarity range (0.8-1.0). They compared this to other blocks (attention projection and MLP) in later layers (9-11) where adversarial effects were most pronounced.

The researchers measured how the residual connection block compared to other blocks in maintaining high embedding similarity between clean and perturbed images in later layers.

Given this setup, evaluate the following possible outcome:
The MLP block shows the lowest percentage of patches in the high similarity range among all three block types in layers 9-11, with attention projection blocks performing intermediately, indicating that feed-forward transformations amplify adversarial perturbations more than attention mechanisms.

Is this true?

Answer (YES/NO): NO